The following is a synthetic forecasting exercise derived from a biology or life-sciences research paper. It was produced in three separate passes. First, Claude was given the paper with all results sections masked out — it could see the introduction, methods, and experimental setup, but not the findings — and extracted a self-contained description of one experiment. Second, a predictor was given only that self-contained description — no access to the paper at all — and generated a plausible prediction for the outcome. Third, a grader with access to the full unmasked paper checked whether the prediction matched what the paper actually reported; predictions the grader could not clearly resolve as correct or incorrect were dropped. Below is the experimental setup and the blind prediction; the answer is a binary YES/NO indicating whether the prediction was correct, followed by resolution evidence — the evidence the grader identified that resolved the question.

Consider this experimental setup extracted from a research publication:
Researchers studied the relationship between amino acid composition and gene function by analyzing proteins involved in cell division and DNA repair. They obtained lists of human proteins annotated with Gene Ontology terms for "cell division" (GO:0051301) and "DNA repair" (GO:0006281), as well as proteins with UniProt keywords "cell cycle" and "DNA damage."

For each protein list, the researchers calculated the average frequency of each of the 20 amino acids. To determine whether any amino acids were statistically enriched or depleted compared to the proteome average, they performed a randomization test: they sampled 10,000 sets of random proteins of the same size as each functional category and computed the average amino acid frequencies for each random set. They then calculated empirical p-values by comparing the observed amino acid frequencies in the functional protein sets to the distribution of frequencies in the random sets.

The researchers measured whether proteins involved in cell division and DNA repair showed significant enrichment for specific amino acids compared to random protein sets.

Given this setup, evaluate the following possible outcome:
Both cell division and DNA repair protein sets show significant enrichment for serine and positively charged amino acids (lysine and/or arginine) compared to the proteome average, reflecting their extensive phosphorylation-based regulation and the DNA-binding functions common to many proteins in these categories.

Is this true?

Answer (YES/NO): NO